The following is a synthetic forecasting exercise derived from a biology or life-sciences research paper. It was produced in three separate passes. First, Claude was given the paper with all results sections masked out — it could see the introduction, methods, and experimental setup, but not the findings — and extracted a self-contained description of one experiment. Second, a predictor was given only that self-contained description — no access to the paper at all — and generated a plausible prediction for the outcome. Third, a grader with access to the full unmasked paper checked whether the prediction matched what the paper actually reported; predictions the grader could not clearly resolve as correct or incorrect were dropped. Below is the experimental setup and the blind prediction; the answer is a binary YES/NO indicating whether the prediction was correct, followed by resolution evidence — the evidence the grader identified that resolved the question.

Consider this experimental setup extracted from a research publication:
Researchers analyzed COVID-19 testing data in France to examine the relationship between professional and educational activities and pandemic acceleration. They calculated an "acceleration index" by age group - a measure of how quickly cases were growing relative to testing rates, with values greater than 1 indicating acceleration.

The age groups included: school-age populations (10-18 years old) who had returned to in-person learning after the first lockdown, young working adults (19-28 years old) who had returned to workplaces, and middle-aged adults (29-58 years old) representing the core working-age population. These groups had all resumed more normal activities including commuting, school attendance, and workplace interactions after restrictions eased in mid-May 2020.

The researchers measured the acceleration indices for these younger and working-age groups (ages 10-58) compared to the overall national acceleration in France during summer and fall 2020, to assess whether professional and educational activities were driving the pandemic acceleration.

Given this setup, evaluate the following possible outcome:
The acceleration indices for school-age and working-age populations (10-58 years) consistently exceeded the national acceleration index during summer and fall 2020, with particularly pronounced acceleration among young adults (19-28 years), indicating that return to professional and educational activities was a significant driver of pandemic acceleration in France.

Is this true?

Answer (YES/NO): NO